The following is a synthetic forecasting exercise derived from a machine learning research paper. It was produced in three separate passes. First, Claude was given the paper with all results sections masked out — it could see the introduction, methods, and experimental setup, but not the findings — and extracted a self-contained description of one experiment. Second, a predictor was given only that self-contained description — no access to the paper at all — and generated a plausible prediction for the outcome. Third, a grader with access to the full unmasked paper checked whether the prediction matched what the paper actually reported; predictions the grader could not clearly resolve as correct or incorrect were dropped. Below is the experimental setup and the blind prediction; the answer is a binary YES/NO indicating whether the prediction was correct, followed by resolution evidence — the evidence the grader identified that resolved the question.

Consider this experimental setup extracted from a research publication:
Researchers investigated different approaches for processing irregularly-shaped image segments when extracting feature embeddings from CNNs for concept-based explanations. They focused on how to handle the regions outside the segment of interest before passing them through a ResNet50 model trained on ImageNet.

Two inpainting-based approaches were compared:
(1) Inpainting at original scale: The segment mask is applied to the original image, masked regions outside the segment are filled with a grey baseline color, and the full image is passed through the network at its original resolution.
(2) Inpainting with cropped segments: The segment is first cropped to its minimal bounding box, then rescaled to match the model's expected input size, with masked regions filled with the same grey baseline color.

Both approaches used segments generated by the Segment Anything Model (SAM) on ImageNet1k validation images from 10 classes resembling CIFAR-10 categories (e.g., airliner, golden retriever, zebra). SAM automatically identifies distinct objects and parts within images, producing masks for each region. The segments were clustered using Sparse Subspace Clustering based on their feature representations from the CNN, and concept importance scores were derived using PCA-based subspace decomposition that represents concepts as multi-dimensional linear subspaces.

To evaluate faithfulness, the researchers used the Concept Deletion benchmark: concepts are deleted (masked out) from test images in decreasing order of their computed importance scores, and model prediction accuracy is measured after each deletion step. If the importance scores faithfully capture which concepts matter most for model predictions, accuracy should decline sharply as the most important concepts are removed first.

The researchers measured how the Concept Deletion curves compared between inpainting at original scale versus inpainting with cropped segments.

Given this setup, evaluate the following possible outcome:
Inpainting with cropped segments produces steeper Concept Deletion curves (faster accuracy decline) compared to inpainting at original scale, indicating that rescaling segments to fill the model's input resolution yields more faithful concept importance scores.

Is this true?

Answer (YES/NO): NO